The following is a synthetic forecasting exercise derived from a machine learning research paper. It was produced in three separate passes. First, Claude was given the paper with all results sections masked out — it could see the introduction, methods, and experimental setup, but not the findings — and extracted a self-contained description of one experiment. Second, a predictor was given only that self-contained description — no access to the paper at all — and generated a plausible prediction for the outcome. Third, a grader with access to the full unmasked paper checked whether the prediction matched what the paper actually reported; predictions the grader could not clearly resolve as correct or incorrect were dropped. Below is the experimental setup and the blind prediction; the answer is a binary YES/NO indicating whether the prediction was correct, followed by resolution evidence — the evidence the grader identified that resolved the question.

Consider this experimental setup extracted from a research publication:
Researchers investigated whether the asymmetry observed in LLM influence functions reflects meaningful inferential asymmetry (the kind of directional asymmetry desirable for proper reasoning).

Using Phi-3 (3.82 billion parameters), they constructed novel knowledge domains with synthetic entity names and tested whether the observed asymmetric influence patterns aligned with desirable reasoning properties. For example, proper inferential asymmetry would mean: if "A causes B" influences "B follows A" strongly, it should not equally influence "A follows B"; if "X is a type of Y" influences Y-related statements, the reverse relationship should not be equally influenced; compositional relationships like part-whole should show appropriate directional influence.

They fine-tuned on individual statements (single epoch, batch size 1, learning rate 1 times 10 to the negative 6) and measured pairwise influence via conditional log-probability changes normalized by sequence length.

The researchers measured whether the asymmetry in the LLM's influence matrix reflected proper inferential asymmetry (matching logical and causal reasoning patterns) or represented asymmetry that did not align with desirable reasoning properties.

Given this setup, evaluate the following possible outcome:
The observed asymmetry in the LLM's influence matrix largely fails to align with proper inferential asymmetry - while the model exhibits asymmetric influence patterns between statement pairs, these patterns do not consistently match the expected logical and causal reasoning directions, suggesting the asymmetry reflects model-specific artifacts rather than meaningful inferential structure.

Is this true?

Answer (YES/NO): YES